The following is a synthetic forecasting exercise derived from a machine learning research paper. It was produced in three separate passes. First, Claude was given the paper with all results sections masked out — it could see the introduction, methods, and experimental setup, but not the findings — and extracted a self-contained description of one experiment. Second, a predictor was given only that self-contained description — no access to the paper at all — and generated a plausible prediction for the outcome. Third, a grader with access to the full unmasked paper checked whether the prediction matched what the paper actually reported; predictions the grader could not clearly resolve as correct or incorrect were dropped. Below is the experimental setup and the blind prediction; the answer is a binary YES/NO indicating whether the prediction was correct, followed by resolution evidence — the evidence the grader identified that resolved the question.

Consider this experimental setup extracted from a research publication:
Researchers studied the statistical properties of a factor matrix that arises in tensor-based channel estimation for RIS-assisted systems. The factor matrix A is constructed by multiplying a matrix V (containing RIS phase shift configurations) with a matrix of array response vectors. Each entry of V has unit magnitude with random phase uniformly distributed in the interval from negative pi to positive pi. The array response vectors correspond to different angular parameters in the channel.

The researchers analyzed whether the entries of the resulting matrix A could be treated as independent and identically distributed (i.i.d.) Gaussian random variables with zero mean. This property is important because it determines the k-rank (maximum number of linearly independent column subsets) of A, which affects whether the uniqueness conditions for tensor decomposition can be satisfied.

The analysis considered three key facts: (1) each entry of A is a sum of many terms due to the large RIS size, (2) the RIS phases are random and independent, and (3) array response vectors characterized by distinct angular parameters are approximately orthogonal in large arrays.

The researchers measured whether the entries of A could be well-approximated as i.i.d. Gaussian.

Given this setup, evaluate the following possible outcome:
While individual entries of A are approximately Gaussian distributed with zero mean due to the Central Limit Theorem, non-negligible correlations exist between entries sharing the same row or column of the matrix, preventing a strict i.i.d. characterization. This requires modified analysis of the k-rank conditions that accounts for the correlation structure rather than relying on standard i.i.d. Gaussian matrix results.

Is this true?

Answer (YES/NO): NO